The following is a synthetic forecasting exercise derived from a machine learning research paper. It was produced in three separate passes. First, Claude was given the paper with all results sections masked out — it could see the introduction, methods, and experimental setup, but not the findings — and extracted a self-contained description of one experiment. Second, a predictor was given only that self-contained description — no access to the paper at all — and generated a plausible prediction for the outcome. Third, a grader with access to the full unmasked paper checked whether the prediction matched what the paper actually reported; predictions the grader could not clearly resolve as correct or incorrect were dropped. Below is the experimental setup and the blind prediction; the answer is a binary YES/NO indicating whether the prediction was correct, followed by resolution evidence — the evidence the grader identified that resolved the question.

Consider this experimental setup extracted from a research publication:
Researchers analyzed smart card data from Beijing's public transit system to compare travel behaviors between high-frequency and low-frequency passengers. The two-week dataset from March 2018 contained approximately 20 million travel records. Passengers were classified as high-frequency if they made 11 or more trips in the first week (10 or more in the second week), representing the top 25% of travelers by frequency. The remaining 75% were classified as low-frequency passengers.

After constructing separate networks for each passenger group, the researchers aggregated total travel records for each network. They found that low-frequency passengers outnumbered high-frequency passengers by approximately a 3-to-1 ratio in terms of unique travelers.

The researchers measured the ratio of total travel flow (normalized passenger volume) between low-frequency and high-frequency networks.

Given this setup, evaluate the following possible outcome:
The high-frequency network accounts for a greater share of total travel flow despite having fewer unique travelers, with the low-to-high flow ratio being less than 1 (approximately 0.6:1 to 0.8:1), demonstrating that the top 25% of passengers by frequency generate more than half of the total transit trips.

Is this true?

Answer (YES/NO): NO